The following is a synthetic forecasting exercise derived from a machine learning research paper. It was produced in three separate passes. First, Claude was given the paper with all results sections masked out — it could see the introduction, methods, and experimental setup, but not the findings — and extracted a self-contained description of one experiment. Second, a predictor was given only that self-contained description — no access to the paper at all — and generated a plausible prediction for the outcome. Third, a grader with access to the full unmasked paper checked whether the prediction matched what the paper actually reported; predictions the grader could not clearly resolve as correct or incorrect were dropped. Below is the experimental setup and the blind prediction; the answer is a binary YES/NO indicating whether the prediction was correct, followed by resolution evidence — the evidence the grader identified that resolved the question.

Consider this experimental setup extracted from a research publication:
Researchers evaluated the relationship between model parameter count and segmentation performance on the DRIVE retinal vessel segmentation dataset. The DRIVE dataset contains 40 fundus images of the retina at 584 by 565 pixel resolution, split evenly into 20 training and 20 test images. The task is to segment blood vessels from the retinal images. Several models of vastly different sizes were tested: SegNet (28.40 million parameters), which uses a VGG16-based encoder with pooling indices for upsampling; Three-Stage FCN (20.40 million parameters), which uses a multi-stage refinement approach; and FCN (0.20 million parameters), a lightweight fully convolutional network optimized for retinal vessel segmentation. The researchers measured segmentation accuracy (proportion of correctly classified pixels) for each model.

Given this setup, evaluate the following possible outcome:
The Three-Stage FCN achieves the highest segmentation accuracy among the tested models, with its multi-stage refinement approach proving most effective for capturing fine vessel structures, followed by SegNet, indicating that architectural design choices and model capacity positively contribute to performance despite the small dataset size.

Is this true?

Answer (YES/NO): NO